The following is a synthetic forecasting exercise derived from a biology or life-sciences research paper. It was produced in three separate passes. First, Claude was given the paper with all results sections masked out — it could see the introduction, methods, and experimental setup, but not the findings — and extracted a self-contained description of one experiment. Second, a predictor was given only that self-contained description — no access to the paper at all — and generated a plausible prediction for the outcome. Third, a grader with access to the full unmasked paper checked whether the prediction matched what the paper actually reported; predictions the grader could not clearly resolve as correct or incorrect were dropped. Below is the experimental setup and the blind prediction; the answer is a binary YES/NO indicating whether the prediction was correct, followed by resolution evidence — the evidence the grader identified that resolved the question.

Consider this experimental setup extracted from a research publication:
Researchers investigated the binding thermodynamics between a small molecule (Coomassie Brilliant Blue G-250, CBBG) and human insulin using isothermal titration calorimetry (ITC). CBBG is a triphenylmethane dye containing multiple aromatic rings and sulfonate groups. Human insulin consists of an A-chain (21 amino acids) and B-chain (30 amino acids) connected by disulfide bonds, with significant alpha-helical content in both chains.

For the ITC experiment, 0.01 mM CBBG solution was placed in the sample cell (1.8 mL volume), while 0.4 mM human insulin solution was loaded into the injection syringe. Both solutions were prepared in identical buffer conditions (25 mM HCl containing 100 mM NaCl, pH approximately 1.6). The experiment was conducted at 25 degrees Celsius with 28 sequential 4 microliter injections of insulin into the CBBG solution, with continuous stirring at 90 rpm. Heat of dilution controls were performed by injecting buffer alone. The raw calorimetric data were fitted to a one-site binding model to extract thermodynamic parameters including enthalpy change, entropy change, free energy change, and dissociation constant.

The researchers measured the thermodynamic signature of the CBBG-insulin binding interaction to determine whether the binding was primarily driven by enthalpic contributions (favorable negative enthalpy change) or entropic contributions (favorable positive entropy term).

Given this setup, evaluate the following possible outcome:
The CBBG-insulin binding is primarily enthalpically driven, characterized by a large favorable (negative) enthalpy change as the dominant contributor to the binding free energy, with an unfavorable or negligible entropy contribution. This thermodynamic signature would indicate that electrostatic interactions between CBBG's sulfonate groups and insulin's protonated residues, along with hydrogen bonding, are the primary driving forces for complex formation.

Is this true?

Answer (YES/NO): YES